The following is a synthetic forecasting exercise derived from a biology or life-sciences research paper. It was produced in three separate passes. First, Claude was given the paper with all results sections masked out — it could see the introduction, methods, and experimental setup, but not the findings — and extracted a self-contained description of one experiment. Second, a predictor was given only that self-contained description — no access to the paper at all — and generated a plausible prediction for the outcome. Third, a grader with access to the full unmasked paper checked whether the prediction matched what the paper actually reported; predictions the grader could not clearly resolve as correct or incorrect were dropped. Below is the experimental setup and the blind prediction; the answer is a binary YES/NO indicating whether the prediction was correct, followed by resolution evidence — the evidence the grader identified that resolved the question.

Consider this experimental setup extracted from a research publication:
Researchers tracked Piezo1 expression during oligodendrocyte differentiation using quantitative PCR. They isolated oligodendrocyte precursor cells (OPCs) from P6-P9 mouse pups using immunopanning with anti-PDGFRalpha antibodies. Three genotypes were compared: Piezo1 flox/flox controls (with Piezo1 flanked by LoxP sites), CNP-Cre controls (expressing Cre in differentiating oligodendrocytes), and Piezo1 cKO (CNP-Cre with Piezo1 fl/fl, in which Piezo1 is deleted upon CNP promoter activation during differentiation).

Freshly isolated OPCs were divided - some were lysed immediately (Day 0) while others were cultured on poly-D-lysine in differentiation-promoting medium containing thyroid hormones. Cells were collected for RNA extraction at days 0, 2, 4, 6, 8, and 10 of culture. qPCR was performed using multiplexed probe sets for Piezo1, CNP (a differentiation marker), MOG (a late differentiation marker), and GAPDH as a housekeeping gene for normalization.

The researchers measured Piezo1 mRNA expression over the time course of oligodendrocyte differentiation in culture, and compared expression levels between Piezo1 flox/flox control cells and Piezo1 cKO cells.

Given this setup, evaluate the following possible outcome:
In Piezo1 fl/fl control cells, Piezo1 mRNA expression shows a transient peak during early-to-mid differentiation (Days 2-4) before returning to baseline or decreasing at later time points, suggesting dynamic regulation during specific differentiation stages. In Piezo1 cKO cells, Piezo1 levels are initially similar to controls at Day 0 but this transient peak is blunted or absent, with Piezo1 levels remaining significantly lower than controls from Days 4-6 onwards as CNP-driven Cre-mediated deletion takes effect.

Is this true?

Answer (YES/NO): NO